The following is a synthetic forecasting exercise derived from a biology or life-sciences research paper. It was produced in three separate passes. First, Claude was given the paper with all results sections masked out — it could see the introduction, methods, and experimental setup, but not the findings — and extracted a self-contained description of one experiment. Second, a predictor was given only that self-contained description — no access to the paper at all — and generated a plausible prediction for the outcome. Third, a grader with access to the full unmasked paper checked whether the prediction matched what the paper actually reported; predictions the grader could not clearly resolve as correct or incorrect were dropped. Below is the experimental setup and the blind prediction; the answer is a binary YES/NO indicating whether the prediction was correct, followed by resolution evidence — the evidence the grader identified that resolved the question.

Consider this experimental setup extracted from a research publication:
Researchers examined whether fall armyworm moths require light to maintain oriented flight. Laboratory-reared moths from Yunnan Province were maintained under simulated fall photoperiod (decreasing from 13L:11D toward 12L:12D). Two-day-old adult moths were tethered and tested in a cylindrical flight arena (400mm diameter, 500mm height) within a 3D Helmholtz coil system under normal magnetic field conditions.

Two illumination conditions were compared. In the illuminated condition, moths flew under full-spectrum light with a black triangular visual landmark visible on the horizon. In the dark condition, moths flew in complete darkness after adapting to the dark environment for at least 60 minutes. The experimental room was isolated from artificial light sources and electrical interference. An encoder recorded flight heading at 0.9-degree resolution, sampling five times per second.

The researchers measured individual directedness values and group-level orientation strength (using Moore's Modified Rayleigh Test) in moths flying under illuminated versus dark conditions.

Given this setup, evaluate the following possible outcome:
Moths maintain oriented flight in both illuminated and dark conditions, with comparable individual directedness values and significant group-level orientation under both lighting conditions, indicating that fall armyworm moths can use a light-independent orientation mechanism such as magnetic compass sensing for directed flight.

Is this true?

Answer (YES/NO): NO